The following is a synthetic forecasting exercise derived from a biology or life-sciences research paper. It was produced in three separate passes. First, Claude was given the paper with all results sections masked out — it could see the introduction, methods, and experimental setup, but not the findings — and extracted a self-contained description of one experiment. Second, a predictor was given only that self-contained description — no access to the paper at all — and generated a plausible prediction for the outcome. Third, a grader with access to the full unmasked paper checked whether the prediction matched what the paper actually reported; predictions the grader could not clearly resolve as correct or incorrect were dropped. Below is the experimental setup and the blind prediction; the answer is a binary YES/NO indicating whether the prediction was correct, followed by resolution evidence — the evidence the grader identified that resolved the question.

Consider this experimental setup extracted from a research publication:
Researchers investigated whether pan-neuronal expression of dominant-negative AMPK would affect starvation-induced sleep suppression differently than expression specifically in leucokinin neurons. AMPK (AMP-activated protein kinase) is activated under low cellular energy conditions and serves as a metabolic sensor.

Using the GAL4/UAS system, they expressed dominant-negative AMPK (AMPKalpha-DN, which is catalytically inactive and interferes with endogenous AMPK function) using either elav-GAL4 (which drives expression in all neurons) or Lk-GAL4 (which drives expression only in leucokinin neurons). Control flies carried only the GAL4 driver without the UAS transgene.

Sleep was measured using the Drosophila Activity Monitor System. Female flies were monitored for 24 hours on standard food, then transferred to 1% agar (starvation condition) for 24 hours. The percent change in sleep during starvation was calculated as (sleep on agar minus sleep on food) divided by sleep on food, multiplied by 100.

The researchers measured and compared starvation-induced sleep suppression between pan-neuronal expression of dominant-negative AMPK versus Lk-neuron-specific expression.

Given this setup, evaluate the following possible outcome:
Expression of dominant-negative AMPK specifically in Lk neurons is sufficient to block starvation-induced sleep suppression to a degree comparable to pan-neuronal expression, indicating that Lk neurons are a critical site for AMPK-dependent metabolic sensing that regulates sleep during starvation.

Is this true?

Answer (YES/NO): NO